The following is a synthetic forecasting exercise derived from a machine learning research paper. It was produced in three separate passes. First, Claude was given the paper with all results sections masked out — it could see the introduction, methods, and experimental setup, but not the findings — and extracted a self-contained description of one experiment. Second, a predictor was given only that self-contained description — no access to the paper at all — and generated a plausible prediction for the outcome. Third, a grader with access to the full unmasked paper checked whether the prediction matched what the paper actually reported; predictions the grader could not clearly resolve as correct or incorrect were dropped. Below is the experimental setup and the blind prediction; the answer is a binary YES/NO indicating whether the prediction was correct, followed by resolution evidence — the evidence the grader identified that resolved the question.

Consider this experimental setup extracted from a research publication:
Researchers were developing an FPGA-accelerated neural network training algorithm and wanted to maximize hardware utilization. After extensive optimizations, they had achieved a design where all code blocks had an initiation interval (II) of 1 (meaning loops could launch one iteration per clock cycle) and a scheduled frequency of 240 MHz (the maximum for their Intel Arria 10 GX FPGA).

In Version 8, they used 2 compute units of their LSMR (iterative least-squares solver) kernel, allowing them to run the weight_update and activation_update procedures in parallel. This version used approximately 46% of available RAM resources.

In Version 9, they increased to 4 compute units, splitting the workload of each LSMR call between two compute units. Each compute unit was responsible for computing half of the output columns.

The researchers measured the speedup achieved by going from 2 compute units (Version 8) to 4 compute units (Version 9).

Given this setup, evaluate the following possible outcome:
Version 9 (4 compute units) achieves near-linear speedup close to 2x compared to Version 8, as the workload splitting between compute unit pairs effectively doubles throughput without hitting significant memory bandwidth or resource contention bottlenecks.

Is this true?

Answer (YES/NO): YES